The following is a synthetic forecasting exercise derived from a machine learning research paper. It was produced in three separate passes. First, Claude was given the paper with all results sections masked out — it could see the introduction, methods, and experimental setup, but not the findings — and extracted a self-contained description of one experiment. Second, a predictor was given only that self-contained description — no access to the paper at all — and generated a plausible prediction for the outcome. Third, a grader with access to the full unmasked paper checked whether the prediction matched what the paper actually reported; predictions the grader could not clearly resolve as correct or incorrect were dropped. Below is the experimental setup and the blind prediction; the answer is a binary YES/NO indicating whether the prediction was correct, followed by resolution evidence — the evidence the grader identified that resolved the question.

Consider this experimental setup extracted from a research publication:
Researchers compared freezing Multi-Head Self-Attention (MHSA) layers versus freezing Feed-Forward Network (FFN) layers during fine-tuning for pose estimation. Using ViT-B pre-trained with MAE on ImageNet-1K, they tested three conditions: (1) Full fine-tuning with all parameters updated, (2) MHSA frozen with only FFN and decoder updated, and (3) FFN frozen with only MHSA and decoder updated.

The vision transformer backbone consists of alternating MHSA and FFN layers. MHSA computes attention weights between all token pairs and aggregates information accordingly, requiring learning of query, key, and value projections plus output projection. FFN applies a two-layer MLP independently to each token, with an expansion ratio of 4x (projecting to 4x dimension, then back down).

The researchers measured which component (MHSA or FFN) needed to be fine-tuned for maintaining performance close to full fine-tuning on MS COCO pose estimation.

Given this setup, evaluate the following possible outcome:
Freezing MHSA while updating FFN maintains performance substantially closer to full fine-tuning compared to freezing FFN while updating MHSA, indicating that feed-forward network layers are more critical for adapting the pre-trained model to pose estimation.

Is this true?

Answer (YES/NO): YES